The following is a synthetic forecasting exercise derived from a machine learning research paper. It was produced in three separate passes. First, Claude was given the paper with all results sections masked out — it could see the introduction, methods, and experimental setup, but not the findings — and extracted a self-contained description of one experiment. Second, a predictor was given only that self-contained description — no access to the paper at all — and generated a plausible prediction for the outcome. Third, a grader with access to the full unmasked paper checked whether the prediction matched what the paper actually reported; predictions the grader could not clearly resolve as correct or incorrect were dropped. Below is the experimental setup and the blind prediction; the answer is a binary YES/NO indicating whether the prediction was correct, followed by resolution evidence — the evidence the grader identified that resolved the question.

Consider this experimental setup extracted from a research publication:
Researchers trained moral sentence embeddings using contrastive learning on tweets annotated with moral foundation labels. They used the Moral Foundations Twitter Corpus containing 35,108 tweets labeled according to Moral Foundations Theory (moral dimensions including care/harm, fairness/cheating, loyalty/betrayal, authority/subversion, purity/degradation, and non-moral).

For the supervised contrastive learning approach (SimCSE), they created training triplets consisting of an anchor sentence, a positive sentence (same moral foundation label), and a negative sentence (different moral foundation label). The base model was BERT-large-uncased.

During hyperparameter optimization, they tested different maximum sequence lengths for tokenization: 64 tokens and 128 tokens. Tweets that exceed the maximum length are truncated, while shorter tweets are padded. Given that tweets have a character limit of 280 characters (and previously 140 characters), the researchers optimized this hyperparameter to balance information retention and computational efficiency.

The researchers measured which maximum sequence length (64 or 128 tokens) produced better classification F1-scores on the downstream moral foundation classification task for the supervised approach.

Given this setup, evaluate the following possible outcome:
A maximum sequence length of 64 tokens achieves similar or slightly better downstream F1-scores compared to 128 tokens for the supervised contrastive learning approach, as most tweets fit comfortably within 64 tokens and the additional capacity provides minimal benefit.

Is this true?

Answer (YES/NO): YES